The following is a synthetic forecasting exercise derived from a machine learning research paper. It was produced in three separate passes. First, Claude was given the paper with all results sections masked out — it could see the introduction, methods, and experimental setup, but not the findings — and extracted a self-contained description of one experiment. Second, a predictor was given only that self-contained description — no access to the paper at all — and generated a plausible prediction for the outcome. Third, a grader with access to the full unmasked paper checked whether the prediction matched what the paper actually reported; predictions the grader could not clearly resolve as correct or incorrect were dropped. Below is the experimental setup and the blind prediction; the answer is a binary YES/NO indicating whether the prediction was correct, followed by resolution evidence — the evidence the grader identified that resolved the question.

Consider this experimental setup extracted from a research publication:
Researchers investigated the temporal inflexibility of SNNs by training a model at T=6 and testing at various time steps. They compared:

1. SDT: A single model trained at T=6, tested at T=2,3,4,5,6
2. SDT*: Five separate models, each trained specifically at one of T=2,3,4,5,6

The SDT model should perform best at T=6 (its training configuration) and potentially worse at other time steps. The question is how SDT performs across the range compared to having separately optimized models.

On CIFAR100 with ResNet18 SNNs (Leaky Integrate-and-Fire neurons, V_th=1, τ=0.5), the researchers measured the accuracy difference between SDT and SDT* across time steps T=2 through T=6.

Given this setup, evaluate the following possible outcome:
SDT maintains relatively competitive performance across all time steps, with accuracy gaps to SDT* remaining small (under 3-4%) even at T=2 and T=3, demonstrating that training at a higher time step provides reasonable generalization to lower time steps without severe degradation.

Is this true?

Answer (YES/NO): NO